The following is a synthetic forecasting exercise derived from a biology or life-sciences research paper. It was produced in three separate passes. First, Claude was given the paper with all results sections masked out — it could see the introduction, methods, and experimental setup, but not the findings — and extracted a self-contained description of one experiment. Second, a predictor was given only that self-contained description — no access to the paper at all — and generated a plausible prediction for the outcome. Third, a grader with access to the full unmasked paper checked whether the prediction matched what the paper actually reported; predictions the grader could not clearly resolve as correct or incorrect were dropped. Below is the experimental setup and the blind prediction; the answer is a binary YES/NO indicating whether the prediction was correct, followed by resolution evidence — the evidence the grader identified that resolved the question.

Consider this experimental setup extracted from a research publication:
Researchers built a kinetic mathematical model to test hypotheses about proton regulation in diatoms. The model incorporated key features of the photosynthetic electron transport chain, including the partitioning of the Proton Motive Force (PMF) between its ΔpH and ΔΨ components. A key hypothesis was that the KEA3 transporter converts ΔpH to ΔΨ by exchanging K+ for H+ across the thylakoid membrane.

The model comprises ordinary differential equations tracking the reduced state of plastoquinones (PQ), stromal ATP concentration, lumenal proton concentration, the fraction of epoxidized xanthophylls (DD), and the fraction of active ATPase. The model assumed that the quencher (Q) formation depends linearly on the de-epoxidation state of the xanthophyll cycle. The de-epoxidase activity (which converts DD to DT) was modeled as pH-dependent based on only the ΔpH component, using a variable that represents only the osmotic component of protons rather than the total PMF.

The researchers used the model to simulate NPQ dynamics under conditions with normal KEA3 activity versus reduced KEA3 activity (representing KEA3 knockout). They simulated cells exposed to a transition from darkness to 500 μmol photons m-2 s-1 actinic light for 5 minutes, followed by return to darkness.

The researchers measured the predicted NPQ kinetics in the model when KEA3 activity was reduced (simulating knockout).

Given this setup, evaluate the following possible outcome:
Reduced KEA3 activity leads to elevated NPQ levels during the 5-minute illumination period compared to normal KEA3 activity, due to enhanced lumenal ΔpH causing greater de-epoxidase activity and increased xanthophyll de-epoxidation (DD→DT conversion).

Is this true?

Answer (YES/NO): YES